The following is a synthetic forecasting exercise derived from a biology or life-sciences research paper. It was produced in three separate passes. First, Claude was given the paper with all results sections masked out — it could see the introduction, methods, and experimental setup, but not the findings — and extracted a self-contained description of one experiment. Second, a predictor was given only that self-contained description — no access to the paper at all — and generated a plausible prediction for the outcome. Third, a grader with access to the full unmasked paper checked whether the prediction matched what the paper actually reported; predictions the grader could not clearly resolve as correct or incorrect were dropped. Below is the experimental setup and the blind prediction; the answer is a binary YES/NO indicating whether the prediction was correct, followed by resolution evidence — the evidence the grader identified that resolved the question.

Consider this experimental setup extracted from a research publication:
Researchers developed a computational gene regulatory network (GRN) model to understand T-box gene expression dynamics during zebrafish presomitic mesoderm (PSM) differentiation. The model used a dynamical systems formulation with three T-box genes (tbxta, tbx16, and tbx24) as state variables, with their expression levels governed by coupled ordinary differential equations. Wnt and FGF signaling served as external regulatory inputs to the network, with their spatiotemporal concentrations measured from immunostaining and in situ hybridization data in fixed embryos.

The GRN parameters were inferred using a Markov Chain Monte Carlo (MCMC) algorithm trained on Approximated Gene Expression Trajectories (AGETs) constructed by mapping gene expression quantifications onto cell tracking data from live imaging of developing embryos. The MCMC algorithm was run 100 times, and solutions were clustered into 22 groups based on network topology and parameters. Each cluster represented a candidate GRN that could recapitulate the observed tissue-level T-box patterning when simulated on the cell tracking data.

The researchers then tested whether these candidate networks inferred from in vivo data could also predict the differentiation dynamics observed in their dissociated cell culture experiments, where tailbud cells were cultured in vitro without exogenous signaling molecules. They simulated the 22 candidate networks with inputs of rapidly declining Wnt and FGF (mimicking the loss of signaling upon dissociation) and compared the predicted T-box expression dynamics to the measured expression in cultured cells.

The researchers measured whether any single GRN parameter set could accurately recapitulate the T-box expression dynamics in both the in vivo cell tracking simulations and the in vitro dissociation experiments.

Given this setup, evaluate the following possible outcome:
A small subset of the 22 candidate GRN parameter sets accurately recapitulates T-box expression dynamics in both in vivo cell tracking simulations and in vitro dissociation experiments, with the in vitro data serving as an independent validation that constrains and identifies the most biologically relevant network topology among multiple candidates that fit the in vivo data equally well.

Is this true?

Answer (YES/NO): NO